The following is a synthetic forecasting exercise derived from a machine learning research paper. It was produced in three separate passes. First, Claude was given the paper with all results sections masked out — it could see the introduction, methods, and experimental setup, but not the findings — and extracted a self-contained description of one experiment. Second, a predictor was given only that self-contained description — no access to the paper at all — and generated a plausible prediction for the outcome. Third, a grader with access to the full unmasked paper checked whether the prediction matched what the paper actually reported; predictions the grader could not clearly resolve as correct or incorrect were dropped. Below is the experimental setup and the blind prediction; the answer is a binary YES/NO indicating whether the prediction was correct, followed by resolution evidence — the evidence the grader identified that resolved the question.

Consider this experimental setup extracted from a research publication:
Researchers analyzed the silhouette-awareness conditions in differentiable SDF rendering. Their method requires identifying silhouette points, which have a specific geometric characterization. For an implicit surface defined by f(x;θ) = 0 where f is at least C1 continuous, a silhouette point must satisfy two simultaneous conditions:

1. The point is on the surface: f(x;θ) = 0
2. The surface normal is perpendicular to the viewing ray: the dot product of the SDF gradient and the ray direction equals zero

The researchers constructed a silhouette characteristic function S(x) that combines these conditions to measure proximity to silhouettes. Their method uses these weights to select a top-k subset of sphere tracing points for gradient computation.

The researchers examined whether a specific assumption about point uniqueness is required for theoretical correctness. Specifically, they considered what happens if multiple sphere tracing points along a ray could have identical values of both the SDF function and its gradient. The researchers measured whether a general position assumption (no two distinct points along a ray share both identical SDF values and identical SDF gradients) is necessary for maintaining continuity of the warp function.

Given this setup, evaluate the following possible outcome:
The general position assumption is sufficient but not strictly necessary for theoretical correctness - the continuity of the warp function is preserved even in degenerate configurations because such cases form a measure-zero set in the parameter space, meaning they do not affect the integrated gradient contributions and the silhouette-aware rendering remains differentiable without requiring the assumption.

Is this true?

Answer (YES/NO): NO